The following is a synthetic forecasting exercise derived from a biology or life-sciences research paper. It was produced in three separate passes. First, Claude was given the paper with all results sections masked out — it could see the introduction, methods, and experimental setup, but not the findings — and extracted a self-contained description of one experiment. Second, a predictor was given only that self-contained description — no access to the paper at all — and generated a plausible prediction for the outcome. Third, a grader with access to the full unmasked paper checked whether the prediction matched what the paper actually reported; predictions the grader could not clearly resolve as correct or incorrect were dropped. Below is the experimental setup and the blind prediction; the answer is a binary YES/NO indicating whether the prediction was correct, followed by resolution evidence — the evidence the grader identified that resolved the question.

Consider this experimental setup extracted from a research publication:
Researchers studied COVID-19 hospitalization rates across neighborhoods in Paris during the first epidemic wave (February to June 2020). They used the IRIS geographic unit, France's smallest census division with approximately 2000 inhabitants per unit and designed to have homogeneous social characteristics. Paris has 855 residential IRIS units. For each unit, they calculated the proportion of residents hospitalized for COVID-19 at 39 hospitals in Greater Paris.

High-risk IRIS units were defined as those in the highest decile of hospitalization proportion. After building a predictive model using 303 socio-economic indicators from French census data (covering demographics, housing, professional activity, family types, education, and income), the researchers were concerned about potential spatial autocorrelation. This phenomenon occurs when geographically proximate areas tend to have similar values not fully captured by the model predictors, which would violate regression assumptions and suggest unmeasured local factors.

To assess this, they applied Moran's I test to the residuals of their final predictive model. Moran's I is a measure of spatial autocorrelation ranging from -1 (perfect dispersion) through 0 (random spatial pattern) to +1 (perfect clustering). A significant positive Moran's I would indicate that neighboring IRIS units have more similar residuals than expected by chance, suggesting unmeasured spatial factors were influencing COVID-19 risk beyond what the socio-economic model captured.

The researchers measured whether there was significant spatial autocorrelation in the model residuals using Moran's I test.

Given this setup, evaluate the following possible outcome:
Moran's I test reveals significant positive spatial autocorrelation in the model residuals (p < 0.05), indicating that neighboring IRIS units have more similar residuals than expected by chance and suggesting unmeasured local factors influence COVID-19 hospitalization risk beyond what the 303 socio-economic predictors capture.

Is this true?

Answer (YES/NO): NO